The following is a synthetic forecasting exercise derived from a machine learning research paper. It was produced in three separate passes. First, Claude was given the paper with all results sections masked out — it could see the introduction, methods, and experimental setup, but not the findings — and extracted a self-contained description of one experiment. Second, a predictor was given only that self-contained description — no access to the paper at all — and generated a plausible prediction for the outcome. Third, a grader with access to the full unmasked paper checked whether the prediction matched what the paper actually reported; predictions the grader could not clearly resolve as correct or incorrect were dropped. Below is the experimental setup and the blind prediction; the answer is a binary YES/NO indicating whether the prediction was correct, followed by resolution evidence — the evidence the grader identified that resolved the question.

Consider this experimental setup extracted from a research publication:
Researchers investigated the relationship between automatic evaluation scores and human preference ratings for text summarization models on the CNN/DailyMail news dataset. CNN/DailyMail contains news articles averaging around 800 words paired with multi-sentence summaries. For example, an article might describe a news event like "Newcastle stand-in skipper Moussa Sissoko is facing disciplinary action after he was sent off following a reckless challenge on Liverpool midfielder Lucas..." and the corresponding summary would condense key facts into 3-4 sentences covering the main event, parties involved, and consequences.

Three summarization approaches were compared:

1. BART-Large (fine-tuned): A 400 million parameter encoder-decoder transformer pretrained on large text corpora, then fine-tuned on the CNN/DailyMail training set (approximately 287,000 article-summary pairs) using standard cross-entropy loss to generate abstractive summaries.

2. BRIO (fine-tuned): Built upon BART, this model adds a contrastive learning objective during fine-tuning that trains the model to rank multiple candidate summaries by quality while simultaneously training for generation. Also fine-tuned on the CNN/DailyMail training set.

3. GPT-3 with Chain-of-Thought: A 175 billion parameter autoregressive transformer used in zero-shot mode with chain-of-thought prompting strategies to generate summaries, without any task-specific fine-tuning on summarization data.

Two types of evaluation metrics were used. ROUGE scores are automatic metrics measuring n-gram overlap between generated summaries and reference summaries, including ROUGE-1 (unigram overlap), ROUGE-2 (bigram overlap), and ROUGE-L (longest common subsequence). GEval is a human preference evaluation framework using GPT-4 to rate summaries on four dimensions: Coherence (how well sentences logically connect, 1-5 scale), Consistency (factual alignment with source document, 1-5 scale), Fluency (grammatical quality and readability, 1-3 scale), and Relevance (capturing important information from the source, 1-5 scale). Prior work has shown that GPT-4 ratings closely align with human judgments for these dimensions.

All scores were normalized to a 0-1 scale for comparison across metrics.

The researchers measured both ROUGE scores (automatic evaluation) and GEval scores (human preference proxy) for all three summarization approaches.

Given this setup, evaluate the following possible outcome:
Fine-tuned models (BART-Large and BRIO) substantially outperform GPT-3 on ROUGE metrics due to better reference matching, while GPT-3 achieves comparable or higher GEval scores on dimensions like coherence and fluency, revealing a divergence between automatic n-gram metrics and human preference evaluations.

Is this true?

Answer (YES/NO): YES